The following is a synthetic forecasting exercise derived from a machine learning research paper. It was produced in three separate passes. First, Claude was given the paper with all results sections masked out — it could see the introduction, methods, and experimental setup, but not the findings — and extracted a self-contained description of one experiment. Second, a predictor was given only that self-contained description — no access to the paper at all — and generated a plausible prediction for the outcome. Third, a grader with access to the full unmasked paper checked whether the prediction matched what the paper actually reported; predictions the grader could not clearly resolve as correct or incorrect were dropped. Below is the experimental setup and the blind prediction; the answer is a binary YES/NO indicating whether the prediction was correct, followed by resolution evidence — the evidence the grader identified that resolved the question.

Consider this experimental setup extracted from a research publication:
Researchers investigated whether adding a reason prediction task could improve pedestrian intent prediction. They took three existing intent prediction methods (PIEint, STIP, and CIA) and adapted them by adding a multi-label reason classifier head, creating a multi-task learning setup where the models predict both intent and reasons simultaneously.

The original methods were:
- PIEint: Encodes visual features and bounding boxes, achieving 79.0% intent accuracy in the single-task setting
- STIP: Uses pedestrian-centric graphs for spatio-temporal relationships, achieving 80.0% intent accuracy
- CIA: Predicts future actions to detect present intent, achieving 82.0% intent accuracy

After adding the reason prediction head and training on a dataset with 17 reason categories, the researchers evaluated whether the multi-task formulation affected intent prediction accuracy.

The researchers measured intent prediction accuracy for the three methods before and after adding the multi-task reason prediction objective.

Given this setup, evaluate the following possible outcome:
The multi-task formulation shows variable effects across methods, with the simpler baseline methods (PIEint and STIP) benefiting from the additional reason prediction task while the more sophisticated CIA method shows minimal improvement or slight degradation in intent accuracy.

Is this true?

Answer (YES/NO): NO